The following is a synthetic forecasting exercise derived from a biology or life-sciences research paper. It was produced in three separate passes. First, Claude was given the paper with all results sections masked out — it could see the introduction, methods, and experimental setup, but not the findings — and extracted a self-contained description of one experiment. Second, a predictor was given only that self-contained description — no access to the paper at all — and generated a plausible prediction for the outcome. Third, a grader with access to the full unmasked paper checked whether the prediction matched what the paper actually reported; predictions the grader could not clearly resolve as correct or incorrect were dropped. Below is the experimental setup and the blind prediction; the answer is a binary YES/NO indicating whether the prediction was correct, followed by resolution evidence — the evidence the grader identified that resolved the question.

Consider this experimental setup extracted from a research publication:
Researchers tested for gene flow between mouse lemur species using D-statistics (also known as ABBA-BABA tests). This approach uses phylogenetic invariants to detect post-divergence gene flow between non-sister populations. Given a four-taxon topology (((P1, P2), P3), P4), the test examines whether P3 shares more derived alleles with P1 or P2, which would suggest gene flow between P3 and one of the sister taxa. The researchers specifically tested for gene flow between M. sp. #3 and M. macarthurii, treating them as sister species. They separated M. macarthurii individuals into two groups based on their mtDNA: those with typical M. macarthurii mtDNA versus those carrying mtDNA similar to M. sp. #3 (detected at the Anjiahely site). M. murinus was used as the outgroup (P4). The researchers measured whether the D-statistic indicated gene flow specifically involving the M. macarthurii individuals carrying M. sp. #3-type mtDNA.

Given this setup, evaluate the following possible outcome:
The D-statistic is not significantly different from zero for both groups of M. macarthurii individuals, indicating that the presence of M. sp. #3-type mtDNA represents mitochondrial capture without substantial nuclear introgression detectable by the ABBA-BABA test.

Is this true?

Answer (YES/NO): NO